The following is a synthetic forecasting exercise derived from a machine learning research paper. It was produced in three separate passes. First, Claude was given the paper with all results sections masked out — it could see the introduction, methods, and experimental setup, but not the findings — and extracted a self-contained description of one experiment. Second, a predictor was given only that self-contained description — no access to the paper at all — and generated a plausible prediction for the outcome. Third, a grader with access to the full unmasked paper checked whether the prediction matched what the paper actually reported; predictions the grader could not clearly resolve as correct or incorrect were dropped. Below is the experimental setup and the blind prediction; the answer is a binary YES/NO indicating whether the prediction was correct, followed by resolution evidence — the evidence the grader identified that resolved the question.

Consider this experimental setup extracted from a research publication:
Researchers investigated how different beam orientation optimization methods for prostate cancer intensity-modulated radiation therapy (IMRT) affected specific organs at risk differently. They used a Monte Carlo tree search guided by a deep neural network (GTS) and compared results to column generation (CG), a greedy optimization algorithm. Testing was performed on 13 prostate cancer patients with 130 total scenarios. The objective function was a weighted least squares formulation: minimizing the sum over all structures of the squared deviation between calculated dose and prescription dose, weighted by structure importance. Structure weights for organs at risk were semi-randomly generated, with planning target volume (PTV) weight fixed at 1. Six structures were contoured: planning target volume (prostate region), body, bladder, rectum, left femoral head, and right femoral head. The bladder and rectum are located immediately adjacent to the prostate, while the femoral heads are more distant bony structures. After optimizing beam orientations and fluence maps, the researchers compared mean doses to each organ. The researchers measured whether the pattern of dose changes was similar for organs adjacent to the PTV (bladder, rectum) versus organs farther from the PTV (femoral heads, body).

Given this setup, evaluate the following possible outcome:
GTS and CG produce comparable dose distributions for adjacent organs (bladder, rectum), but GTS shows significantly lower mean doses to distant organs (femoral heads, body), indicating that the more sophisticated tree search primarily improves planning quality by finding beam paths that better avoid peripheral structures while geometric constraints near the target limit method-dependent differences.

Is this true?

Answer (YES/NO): NO